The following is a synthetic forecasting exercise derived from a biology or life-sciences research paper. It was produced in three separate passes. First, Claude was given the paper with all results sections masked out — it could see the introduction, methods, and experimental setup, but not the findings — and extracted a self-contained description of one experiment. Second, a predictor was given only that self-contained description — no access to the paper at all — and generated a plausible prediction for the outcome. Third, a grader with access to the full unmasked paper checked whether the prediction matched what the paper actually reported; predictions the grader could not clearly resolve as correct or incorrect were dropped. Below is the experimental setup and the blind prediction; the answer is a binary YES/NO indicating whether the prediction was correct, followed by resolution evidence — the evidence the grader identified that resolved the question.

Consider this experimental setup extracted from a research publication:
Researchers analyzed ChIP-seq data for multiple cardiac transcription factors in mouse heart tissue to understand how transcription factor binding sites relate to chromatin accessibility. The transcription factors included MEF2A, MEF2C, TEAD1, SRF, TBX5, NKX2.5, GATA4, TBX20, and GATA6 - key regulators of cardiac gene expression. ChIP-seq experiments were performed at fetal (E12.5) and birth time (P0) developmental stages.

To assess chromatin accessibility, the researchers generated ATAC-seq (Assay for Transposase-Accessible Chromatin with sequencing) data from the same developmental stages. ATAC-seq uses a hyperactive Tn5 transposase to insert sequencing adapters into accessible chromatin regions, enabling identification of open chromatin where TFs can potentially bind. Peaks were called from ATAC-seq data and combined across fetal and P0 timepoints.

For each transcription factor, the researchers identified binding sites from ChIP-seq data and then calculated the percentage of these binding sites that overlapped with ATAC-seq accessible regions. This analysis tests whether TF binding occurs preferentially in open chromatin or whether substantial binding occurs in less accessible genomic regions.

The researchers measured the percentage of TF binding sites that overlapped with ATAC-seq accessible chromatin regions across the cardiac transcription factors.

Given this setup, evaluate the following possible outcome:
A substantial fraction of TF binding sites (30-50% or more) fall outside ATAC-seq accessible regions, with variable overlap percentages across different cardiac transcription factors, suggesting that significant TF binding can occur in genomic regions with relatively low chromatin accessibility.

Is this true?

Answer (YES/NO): NO